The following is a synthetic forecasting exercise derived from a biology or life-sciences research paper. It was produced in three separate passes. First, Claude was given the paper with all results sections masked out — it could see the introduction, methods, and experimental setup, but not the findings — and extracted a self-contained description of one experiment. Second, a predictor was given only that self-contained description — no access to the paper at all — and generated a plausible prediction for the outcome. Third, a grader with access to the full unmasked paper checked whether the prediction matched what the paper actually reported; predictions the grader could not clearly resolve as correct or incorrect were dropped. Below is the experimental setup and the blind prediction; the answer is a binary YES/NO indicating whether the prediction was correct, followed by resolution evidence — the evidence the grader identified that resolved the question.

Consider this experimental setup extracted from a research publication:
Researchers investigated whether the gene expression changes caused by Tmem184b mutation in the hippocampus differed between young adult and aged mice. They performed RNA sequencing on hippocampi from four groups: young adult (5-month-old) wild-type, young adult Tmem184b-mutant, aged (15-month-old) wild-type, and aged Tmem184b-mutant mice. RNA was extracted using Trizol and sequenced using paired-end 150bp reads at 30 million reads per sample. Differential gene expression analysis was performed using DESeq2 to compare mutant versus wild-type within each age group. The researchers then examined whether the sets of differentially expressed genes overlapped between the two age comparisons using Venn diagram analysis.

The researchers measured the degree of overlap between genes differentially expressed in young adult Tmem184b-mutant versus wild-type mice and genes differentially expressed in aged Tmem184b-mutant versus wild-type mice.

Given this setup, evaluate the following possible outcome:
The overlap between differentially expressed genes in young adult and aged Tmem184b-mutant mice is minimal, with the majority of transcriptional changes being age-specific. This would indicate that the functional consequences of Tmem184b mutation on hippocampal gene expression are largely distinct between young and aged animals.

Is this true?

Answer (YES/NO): NO